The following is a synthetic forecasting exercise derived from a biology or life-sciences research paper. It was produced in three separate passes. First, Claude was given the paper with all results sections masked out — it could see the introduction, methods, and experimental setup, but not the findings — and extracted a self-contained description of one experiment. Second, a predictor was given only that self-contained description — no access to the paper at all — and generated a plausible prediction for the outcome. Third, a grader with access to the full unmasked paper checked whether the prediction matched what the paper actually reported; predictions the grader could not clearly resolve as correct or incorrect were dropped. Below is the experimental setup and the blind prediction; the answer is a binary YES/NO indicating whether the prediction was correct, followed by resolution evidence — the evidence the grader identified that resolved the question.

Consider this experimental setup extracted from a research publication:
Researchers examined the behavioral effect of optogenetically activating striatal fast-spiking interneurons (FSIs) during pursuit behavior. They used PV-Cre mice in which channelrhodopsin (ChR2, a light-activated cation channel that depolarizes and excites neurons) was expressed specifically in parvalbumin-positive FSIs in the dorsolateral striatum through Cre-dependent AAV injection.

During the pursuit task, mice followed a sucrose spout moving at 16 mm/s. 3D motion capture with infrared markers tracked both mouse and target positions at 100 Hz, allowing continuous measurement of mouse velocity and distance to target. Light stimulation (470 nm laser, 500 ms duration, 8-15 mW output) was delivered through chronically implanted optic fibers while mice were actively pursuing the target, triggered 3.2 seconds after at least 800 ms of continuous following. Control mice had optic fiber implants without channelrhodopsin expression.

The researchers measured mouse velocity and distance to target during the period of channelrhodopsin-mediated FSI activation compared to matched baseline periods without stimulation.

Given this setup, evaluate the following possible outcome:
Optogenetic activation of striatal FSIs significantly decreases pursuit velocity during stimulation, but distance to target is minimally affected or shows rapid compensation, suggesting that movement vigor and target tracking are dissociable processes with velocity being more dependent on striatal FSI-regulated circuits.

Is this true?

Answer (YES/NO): NO